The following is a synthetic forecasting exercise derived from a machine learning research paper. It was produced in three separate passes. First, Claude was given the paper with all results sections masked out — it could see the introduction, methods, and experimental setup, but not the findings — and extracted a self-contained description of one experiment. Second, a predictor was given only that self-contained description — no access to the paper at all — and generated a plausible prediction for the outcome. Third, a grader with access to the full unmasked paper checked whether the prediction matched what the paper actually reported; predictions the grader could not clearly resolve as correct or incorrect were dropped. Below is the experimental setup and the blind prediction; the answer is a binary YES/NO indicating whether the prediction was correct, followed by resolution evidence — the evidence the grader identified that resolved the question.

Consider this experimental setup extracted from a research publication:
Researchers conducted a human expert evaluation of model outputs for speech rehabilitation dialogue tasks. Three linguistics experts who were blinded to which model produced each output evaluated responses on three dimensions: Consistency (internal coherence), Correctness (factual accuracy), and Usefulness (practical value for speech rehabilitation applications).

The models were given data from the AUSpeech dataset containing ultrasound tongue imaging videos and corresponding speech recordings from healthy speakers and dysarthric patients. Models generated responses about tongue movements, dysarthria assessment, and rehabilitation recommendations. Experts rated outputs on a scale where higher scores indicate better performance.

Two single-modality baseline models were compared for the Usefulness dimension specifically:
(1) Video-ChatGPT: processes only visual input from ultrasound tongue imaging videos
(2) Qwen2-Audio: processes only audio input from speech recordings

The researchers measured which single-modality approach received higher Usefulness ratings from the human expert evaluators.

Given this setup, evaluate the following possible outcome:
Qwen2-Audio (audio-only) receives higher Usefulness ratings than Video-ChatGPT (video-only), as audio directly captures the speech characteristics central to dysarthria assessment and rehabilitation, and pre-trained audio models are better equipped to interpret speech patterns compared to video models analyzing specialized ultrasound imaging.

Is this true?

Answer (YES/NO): YES